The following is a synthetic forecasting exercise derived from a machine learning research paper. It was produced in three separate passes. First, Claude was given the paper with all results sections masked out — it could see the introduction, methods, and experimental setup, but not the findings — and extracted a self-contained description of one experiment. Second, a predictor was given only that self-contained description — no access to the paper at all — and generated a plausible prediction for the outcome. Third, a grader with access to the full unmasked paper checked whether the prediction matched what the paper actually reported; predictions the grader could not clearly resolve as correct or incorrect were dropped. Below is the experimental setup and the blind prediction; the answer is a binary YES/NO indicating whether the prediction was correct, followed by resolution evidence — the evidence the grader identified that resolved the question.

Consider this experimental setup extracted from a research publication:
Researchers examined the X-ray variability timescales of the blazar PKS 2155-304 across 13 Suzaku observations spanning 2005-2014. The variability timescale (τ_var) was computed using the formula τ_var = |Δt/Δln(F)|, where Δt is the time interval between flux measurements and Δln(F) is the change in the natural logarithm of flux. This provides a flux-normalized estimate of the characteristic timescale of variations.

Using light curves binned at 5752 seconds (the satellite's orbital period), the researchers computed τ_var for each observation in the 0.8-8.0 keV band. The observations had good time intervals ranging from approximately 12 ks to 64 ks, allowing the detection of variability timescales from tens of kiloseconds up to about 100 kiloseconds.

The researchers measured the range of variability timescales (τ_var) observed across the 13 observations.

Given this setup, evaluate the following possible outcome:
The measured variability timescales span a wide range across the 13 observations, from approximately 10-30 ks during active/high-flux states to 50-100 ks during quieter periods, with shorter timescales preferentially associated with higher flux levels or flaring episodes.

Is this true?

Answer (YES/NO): NO